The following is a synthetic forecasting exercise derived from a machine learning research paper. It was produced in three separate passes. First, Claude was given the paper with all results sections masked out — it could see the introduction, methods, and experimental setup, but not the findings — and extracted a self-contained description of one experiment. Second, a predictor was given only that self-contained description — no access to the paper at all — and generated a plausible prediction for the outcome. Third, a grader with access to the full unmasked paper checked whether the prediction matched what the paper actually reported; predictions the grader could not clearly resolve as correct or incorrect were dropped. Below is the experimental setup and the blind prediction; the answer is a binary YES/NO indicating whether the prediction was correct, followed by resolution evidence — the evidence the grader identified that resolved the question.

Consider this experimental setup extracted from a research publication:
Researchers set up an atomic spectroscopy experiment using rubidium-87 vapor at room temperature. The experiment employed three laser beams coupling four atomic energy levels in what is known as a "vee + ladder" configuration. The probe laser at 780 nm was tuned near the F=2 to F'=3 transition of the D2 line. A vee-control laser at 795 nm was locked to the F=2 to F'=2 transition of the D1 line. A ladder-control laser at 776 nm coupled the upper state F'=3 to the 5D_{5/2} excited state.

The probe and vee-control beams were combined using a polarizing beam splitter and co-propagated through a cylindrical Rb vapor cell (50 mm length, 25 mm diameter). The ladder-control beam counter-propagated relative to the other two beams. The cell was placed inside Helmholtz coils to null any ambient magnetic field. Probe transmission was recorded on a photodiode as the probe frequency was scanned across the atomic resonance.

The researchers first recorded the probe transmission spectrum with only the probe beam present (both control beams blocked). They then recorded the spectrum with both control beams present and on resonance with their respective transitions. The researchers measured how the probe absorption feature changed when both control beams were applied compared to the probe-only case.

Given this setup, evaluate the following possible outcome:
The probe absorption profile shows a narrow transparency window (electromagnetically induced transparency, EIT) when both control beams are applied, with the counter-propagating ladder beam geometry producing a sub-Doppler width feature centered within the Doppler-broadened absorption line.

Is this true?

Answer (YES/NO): NO